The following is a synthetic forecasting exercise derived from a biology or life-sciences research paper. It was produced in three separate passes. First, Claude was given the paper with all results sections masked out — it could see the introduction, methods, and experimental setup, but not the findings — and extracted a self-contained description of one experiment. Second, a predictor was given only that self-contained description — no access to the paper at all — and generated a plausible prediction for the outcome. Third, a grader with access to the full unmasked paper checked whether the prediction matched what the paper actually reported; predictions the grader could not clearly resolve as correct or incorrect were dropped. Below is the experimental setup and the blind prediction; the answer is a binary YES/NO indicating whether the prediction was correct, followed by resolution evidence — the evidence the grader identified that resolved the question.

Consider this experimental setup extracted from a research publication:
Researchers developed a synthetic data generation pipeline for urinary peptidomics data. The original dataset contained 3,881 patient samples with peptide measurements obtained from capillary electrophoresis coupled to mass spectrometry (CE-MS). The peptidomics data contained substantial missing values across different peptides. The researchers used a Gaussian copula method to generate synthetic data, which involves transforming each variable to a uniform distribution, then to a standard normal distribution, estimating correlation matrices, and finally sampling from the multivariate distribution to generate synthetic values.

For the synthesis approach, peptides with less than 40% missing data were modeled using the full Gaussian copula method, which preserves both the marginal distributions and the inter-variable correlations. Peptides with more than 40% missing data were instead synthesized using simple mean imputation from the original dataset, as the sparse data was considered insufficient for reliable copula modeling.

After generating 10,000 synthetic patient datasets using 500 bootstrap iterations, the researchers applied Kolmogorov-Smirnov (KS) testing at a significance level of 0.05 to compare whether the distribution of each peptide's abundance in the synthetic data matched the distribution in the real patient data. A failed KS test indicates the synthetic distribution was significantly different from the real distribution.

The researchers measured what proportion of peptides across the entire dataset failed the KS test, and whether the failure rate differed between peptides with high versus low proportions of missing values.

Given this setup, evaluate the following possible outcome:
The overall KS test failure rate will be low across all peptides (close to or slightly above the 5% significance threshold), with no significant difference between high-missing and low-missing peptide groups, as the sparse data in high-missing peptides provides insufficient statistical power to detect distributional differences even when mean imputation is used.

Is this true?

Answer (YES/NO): NO